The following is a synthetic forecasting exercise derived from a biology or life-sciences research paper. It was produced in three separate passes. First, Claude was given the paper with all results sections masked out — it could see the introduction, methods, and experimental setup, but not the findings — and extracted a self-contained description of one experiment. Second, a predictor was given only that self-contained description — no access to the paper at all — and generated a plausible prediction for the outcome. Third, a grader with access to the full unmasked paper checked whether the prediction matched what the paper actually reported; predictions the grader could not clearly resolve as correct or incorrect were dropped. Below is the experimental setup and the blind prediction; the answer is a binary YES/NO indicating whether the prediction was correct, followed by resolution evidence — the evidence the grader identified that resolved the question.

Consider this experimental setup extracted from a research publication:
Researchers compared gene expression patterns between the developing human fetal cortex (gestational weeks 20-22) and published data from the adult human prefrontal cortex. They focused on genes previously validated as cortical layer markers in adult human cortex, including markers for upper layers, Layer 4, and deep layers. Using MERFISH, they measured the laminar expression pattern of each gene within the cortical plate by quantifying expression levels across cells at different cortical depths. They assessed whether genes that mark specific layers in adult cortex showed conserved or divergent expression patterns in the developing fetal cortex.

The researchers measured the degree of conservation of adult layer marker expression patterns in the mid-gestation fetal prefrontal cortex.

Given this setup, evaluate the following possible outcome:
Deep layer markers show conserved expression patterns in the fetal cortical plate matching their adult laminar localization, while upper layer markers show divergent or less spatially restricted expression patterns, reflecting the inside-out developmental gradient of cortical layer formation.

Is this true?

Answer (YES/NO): YES